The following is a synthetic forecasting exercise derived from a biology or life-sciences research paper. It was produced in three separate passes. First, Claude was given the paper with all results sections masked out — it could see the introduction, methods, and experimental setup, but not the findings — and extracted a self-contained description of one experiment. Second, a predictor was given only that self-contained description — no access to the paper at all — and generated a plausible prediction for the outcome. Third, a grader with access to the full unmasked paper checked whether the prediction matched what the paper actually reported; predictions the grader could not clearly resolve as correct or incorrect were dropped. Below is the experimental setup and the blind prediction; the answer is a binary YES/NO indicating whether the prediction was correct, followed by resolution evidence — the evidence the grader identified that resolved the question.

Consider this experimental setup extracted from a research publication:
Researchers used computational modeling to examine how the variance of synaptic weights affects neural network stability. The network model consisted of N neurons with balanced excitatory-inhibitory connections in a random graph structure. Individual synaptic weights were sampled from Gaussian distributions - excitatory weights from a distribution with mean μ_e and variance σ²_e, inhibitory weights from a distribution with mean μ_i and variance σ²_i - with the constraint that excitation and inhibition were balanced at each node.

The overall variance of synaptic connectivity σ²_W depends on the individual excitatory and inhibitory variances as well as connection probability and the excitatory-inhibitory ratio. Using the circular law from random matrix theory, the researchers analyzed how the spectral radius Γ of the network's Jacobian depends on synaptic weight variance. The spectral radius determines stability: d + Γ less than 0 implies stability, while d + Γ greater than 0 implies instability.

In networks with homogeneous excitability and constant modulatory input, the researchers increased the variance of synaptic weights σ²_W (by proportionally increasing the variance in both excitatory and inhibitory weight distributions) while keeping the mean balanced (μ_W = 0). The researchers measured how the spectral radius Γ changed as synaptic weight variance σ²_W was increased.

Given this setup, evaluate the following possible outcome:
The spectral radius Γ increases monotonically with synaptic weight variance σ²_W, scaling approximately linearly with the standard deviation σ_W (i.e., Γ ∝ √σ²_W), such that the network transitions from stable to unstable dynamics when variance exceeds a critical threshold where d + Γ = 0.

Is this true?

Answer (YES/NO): YES